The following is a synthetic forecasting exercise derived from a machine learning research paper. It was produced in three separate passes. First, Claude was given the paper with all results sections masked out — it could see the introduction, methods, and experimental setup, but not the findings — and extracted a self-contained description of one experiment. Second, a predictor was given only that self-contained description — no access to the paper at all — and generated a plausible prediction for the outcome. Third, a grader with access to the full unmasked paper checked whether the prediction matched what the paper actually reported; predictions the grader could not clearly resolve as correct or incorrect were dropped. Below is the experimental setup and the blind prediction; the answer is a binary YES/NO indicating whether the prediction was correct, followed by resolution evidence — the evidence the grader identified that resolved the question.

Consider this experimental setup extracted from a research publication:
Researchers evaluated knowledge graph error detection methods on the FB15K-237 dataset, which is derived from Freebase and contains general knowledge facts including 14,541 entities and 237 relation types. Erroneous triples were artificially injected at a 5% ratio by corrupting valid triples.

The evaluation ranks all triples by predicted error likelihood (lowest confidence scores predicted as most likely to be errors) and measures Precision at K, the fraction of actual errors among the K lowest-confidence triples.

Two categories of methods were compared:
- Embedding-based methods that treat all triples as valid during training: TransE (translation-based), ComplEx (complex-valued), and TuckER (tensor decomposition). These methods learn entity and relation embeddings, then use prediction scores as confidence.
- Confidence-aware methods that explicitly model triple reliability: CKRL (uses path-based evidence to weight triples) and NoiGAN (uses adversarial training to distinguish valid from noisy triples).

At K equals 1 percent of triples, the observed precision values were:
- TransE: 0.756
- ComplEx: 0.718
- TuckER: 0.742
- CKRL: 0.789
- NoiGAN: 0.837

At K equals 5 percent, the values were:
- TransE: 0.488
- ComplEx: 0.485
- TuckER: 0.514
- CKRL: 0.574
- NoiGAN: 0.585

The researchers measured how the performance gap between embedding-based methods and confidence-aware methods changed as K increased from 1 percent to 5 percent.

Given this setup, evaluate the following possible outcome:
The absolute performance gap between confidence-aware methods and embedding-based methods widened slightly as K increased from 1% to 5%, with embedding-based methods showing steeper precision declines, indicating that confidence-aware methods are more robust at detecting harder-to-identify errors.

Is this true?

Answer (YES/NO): YES